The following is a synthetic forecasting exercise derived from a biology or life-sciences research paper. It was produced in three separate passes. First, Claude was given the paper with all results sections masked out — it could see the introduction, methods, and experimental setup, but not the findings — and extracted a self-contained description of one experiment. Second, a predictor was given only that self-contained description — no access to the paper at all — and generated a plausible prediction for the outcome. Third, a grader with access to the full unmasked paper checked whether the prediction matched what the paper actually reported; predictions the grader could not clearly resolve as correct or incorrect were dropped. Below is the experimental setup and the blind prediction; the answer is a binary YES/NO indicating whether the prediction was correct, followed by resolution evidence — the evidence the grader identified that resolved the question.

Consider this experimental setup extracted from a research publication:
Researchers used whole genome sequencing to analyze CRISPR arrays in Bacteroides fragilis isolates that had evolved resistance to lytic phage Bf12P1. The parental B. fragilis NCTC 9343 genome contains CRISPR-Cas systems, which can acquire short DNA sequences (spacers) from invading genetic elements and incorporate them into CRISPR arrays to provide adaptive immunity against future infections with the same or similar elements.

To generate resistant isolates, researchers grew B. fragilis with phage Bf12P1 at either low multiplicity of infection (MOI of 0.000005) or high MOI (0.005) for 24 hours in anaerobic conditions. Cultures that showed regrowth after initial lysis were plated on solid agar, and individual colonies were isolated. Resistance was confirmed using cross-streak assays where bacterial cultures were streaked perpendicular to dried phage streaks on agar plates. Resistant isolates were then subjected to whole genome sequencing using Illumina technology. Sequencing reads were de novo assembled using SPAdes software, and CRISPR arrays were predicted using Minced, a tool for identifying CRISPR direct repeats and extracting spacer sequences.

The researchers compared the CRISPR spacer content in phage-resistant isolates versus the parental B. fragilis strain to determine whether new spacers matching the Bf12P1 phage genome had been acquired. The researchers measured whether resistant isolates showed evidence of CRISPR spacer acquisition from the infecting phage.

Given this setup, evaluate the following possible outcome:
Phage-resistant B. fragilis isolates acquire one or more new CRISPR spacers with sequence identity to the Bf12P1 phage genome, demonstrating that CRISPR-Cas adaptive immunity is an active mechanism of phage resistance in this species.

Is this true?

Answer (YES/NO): YES